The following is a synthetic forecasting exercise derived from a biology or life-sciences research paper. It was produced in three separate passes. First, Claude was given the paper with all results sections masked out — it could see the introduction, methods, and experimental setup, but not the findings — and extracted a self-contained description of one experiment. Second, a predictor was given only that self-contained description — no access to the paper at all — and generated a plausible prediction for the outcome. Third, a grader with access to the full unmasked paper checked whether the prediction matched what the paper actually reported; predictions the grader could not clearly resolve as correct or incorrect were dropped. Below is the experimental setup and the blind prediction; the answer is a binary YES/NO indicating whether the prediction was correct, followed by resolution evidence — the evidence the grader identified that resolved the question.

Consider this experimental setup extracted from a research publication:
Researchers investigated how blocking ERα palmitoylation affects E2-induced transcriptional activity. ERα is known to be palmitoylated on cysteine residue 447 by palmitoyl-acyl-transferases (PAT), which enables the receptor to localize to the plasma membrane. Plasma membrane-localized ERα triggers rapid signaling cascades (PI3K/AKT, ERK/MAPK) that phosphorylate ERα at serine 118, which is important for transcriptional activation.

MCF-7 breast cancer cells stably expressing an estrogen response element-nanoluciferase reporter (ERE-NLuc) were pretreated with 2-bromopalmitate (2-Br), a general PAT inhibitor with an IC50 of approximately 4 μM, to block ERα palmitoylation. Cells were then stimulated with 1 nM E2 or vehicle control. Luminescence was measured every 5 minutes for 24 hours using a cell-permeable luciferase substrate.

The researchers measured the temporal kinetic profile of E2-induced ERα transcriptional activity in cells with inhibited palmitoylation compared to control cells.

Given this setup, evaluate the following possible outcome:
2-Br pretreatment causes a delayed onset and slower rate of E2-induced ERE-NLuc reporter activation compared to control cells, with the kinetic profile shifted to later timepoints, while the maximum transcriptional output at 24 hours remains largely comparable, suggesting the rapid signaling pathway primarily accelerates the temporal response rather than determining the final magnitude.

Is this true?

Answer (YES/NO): NO